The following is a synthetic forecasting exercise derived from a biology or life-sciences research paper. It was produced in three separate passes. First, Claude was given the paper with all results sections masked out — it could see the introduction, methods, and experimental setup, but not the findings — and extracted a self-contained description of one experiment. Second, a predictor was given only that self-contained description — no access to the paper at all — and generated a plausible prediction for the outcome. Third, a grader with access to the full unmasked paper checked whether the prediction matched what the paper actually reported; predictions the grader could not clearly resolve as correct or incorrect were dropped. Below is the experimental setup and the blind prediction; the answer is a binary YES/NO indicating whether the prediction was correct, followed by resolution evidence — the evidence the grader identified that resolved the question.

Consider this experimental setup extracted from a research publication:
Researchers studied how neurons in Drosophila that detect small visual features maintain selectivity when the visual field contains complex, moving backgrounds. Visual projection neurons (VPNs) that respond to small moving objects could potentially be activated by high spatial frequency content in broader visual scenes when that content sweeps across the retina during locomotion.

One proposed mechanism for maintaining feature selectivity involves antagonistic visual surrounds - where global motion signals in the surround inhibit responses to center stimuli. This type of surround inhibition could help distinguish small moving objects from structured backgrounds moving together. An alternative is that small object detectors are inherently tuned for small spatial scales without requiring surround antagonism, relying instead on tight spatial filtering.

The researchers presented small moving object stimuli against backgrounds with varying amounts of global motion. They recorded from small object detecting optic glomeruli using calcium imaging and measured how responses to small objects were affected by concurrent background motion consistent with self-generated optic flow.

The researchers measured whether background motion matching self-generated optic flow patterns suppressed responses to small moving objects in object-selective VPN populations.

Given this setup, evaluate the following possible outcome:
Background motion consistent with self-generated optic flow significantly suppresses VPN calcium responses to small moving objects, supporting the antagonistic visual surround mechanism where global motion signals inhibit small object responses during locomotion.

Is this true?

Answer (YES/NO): YES